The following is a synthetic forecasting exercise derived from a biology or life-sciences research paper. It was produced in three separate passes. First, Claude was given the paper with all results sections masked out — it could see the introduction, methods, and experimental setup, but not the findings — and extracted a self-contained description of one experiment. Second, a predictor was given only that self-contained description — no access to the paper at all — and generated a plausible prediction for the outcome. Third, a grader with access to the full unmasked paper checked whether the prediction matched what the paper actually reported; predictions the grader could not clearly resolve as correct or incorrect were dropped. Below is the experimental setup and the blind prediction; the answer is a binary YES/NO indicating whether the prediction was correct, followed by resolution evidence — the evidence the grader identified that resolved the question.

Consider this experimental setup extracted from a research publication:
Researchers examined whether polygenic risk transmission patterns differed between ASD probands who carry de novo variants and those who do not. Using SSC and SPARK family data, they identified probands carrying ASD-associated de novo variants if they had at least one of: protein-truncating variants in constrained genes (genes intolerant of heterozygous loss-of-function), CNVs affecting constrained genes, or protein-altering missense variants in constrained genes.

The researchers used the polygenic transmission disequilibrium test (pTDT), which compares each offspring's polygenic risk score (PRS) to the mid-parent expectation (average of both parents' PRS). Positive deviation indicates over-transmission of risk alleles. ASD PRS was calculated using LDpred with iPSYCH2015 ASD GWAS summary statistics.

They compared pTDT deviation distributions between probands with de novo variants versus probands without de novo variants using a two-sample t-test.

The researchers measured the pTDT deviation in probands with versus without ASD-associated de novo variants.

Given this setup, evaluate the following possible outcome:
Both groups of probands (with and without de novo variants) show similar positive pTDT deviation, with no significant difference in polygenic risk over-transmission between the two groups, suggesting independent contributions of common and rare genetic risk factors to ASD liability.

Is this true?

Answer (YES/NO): NO